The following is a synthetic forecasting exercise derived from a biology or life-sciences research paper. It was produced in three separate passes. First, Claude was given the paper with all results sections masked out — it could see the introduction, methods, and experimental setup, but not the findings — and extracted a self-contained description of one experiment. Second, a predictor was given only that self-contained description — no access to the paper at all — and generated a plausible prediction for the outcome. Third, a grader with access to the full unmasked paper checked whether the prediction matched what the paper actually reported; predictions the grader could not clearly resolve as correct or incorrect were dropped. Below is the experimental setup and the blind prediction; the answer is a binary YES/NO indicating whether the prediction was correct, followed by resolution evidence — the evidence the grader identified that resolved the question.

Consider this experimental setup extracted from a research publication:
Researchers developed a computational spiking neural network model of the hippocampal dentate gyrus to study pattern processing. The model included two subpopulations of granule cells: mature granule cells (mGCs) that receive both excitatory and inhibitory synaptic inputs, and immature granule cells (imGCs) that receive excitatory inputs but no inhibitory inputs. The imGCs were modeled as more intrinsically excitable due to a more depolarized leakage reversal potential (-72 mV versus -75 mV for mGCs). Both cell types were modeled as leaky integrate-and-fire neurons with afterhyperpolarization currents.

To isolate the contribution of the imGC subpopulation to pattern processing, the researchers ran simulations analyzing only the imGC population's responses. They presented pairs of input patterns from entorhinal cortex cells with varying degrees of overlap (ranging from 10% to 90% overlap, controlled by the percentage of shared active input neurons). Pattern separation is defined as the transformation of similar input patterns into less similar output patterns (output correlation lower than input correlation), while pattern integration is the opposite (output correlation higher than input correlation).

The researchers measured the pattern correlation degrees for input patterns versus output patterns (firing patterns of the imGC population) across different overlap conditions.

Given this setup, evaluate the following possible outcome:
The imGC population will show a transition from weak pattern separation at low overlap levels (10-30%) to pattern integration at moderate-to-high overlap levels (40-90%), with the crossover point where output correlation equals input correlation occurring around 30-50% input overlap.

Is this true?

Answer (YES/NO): NO